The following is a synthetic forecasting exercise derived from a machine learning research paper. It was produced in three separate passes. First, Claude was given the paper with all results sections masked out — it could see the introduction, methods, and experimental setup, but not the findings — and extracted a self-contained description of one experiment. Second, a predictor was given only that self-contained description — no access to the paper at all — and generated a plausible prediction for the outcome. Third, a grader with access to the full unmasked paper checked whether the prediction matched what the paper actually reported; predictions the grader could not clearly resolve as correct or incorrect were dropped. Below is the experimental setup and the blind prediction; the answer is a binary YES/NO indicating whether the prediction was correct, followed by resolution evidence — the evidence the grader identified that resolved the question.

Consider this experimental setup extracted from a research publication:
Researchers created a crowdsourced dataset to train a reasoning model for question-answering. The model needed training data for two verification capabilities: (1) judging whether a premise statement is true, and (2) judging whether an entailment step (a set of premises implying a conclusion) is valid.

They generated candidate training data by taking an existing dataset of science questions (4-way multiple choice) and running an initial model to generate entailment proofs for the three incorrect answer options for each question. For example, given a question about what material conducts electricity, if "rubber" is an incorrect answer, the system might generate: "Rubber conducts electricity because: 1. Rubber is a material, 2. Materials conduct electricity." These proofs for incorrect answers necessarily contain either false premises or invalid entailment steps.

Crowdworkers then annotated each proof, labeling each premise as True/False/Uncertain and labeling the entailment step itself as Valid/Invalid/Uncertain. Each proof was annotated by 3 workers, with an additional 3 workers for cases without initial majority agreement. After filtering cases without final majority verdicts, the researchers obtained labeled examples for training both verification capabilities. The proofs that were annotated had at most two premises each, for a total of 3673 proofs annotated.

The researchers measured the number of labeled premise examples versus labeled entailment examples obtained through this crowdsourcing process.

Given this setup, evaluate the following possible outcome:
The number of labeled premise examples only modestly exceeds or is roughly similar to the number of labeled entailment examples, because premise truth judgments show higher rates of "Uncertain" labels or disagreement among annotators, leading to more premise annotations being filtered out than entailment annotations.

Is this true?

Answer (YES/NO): NO